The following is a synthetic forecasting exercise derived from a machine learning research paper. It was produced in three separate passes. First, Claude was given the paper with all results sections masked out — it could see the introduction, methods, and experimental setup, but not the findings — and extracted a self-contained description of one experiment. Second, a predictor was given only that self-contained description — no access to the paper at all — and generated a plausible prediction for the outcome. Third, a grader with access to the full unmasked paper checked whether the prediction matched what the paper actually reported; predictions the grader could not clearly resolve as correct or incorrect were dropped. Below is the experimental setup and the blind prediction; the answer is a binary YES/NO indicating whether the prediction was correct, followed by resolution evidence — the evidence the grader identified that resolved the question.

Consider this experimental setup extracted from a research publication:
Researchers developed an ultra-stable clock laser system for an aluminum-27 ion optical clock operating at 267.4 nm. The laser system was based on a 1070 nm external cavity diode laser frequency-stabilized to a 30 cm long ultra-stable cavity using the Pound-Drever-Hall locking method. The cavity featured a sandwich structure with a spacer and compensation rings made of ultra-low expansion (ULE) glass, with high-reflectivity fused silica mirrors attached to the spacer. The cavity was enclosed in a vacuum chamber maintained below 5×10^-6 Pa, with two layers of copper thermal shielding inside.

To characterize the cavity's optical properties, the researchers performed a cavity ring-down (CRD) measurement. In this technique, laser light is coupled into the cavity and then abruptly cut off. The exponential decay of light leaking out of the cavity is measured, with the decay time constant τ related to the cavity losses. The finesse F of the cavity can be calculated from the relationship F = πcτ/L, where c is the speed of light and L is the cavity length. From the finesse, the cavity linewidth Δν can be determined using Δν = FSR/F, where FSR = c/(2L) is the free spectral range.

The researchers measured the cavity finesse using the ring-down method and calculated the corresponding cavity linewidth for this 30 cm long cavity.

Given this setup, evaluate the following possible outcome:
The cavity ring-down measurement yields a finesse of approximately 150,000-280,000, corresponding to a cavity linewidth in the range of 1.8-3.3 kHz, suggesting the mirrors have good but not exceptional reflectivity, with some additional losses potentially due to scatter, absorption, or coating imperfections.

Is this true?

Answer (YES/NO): NO